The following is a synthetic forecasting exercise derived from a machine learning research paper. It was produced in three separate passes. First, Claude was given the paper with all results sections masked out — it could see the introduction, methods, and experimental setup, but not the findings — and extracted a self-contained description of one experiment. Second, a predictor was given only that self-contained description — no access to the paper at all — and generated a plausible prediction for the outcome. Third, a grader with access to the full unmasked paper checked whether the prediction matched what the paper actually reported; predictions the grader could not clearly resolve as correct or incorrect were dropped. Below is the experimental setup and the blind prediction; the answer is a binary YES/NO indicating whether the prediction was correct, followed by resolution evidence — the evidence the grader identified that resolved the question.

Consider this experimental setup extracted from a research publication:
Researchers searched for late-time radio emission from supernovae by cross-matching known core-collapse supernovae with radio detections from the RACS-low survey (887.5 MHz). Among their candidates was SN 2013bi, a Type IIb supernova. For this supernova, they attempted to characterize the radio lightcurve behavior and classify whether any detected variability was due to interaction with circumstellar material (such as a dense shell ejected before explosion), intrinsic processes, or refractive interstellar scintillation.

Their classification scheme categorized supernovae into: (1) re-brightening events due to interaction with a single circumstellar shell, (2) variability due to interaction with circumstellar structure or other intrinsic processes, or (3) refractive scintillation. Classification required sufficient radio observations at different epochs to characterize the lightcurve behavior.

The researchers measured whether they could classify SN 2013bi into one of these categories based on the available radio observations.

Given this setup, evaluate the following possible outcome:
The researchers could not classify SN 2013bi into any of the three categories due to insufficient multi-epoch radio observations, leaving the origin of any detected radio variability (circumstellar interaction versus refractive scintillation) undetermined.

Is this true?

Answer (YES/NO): YES